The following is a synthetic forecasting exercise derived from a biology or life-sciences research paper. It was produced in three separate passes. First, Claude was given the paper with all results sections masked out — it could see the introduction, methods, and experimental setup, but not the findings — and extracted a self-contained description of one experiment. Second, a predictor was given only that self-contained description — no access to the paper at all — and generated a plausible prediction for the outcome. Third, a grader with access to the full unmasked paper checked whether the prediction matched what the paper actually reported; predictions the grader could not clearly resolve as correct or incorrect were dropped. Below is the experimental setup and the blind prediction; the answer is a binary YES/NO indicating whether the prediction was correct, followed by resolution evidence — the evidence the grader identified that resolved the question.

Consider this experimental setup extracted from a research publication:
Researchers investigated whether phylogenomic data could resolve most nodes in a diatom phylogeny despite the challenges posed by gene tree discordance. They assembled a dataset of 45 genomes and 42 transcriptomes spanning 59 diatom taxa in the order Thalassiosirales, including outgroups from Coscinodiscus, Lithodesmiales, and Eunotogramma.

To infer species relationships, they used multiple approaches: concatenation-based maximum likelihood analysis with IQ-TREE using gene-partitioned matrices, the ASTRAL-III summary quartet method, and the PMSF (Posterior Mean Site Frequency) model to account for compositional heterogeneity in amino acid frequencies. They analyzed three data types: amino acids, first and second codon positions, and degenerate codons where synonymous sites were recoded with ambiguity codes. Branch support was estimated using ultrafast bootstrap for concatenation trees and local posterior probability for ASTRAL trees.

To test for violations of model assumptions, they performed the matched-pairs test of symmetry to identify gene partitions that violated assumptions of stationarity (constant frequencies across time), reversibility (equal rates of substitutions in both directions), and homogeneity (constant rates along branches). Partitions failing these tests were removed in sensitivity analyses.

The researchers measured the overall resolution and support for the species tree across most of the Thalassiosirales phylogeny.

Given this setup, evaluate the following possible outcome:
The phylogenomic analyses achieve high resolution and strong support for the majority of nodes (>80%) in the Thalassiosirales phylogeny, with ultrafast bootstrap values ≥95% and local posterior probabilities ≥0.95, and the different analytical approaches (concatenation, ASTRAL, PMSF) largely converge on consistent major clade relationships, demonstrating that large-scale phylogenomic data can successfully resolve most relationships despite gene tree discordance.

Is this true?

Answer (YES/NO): YES